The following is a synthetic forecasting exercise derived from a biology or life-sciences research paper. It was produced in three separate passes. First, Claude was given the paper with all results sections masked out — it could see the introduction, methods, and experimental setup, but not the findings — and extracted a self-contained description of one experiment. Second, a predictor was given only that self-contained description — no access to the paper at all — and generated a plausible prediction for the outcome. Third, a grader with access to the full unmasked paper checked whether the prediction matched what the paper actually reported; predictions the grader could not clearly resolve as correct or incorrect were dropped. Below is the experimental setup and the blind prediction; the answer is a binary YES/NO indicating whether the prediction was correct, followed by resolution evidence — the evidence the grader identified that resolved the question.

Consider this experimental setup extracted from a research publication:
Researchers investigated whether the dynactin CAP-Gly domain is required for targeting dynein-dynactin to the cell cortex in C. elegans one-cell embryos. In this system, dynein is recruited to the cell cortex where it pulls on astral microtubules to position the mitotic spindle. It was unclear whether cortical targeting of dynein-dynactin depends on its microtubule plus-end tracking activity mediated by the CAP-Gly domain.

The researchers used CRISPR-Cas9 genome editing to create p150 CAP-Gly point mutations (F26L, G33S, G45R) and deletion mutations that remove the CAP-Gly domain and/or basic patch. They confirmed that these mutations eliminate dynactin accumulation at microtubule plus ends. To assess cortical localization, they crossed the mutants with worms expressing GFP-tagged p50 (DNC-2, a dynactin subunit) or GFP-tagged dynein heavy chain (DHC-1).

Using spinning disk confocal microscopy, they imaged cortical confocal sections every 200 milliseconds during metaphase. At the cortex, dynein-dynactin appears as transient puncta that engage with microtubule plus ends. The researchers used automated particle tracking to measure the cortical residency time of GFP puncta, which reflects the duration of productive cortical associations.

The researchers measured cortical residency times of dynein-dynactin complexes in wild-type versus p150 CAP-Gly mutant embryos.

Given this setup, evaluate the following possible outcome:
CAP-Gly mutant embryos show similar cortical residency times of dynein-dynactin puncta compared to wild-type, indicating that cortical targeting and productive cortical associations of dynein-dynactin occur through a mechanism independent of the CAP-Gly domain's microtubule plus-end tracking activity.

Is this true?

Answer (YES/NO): YES